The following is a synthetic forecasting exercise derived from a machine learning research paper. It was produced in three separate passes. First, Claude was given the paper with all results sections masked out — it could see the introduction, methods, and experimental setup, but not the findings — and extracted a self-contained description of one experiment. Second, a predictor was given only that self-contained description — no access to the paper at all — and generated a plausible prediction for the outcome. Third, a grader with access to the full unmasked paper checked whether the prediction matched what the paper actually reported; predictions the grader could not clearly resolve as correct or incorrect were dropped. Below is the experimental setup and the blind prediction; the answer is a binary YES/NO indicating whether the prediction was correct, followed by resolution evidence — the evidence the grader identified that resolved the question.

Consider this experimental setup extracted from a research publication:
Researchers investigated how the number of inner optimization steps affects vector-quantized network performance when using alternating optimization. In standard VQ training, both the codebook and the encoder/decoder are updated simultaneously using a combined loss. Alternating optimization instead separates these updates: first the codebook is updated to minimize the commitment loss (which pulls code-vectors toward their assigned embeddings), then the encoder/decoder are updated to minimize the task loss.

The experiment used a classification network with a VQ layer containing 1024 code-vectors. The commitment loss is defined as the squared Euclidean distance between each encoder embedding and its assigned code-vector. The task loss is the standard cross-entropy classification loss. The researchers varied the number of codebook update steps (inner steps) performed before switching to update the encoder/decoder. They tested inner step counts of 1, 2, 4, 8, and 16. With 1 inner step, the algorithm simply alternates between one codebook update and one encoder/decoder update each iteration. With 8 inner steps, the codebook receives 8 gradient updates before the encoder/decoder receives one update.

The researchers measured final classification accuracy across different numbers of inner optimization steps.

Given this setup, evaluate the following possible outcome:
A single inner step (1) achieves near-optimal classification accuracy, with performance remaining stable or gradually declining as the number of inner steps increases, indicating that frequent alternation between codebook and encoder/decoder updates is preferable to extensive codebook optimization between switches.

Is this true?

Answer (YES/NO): NO